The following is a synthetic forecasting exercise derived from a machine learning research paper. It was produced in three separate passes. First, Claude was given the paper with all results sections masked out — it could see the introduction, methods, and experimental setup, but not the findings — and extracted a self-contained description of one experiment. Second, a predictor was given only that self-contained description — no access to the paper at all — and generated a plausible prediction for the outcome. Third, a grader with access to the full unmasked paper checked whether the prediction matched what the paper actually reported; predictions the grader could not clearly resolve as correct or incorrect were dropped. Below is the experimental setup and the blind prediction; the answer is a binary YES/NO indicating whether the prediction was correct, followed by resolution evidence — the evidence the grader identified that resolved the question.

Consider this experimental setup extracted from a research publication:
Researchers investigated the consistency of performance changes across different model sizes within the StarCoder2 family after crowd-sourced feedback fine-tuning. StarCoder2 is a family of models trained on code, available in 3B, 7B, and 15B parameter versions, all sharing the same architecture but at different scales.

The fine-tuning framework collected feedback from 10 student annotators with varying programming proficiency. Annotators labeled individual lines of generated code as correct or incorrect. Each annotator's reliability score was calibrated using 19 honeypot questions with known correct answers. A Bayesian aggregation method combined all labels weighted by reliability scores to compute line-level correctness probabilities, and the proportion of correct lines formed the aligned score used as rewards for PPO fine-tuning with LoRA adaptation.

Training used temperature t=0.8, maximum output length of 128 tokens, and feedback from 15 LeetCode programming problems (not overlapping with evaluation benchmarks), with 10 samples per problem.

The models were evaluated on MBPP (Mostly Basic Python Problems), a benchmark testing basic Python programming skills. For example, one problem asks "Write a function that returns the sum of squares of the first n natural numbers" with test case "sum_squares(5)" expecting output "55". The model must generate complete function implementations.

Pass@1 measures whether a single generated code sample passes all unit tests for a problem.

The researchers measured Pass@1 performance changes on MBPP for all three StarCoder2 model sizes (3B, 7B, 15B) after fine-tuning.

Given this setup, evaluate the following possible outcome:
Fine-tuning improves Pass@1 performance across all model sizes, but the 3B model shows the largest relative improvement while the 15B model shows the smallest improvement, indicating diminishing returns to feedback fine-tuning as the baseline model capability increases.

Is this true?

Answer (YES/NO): NO